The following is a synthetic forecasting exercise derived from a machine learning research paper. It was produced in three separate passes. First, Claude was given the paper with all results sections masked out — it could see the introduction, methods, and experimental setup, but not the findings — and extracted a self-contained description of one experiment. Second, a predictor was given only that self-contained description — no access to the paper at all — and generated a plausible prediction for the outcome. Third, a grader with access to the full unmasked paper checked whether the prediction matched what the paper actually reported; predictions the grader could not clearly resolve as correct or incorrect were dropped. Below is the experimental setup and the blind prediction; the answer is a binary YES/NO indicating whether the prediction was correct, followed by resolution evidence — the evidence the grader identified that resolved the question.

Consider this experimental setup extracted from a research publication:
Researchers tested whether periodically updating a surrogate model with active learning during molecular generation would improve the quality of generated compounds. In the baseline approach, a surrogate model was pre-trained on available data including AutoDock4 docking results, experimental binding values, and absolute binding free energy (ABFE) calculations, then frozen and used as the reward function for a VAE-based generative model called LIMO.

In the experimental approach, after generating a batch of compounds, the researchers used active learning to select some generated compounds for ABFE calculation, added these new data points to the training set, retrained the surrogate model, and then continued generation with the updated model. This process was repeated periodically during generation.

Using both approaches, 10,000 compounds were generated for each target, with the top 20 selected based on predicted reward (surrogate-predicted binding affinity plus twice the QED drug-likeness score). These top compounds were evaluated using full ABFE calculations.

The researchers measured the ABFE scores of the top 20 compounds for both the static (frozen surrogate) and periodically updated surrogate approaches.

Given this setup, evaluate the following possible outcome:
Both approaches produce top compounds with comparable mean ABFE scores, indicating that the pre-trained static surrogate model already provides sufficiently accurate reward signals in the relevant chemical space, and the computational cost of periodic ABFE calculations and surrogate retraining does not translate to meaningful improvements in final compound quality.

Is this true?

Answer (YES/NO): YES